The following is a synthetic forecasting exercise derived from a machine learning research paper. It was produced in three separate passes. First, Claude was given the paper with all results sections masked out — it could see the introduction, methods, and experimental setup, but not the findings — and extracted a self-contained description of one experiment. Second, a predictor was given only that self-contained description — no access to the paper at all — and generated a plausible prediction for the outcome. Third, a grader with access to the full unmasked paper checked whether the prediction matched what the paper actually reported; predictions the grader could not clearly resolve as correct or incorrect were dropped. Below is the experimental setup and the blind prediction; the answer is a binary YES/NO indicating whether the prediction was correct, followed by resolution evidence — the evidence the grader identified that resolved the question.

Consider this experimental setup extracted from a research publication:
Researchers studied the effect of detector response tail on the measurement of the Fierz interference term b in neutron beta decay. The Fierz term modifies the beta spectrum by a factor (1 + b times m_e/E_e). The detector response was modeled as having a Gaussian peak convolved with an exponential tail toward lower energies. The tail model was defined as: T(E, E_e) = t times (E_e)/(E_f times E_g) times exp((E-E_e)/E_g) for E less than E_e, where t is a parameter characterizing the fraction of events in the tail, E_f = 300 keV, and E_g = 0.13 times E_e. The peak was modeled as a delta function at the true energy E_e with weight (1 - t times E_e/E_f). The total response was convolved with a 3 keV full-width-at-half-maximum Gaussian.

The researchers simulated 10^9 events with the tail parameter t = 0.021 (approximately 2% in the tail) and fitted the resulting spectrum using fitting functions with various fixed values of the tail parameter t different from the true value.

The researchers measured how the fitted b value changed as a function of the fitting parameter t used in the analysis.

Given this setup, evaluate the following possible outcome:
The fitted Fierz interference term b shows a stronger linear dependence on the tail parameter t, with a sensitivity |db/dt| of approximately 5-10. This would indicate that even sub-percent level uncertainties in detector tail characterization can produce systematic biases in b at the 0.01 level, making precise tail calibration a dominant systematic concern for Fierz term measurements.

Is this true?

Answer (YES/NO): NO